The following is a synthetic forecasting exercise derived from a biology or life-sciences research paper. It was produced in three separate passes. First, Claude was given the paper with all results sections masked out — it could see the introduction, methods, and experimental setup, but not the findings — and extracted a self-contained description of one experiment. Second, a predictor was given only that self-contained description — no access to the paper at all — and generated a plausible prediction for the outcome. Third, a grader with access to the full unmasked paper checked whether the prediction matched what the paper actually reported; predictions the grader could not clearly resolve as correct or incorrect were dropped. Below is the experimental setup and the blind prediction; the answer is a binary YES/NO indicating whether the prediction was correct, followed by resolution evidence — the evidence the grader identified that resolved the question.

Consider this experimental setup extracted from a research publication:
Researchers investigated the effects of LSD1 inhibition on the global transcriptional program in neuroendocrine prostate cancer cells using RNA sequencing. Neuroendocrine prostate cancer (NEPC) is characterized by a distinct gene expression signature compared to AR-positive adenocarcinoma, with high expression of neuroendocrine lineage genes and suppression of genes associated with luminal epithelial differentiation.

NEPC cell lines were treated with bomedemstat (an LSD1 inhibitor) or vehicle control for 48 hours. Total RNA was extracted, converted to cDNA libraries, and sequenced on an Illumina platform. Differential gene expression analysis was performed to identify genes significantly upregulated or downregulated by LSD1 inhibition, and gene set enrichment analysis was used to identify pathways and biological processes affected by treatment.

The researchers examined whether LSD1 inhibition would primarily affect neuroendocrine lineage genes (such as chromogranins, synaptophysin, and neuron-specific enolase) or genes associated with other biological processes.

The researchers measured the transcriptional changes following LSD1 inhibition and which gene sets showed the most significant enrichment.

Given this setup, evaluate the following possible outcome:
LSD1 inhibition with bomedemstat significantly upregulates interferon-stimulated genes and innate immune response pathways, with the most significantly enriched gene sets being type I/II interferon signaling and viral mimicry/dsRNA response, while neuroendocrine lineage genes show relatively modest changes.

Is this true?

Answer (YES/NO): NO